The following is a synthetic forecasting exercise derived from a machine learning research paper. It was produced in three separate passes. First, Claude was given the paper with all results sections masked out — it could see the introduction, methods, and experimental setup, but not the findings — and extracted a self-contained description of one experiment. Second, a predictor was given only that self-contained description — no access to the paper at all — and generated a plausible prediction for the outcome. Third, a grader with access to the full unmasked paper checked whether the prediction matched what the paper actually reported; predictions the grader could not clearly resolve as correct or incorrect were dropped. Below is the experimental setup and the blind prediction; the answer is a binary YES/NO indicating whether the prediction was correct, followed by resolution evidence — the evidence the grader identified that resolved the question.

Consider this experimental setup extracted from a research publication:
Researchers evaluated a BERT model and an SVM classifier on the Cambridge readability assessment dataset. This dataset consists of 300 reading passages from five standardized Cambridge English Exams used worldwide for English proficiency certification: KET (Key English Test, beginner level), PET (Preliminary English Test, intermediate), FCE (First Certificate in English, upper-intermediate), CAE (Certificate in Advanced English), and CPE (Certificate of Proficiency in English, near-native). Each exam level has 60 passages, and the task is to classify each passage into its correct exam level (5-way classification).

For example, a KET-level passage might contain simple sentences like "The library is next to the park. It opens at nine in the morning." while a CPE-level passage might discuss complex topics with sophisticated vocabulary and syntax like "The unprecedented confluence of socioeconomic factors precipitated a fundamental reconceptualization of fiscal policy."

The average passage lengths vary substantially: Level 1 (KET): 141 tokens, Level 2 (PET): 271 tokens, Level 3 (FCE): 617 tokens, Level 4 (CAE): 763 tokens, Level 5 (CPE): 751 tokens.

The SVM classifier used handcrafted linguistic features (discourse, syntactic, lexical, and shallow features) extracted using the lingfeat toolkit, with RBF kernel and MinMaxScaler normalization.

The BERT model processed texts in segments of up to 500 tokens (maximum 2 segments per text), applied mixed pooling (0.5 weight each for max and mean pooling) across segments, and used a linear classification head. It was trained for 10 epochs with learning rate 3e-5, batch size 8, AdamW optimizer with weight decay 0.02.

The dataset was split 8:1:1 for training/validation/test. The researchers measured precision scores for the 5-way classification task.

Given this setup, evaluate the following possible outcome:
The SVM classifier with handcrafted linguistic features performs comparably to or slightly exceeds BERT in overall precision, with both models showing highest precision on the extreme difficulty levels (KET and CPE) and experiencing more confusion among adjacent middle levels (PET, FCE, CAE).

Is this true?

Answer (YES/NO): NO